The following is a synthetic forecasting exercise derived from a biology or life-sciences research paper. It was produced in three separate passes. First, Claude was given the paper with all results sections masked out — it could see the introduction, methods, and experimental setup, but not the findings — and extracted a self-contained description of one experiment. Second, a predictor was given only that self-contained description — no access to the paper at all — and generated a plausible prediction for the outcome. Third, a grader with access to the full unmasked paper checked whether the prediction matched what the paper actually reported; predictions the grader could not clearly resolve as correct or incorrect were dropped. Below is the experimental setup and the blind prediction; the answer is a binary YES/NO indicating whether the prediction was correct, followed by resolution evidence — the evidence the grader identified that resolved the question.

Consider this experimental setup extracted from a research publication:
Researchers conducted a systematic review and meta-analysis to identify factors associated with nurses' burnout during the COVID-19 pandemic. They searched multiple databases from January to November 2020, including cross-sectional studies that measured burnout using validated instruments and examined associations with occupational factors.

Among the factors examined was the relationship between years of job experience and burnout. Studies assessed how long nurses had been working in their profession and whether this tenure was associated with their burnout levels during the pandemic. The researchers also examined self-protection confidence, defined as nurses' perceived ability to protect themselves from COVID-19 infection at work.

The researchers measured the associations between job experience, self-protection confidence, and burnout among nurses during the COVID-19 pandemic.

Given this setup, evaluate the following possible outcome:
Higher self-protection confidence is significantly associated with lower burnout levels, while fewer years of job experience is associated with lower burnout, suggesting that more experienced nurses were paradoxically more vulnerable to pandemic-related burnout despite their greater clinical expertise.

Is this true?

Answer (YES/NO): NO